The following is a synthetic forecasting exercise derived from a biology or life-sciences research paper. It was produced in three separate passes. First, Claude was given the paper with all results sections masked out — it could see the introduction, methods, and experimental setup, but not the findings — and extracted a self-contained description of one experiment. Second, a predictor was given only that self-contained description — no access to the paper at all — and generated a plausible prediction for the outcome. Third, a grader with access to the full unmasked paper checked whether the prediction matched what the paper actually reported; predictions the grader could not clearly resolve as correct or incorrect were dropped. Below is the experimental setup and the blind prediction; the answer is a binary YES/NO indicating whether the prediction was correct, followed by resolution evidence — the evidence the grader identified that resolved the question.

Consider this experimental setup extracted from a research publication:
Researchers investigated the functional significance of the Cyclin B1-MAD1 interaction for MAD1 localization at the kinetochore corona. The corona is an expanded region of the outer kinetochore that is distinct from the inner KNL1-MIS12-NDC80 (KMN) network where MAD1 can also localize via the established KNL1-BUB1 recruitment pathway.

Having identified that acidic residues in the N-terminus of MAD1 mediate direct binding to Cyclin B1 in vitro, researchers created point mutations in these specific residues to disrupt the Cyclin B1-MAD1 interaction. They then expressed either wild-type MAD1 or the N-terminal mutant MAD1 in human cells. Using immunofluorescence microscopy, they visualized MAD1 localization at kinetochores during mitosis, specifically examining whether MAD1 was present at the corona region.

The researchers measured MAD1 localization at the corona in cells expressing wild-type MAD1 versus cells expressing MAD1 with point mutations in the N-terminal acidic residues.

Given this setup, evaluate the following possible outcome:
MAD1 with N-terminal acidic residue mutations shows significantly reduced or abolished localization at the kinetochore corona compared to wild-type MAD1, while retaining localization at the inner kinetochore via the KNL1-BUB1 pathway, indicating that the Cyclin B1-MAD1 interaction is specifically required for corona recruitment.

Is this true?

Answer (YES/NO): YES